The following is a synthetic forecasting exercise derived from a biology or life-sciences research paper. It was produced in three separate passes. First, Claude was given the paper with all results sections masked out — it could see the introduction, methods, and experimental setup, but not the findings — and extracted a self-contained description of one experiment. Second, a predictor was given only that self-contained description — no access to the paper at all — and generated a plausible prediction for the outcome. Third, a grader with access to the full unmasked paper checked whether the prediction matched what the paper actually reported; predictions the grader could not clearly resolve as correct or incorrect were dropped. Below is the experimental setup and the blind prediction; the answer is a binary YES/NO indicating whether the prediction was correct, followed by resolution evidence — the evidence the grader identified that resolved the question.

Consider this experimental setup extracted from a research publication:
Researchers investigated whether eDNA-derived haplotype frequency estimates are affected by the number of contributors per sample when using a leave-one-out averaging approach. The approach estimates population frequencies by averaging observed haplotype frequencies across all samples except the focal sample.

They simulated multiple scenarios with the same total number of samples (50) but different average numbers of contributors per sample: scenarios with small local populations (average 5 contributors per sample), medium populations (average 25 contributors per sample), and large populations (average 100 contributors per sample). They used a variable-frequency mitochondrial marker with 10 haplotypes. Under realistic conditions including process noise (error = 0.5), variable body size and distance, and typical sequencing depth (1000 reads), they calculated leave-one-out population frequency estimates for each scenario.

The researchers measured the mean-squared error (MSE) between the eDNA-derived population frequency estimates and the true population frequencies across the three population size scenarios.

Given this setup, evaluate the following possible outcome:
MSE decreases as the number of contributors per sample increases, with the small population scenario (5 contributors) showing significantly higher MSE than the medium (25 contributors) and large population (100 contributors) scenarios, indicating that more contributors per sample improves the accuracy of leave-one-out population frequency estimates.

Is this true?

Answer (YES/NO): YES